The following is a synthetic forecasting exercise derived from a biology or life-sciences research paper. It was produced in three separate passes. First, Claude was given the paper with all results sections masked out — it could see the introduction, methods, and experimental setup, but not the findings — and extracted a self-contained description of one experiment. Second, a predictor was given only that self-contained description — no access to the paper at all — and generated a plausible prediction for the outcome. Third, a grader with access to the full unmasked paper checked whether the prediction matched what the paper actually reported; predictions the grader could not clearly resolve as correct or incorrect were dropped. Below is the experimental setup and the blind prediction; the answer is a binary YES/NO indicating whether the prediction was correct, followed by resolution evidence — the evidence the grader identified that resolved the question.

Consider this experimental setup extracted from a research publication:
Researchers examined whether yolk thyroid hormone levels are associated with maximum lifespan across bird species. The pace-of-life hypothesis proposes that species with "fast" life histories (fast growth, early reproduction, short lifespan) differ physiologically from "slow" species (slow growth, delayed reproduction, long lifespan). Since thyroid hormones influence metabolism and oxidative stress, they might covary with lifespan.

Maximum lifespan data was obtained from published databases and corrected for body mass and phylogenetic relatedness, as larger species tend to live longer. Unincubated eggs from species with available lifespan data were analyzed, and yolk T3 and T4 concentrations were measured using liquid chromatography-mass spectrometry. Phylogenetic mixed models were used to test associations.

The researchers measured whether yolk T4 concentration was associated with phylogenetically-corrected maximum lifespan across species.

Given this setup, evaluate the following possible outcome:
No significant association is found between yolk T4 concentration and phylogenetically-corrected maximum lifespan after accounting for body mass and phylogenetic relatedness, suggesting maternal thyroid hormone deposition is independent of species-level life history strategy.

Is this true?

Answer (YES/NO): YES